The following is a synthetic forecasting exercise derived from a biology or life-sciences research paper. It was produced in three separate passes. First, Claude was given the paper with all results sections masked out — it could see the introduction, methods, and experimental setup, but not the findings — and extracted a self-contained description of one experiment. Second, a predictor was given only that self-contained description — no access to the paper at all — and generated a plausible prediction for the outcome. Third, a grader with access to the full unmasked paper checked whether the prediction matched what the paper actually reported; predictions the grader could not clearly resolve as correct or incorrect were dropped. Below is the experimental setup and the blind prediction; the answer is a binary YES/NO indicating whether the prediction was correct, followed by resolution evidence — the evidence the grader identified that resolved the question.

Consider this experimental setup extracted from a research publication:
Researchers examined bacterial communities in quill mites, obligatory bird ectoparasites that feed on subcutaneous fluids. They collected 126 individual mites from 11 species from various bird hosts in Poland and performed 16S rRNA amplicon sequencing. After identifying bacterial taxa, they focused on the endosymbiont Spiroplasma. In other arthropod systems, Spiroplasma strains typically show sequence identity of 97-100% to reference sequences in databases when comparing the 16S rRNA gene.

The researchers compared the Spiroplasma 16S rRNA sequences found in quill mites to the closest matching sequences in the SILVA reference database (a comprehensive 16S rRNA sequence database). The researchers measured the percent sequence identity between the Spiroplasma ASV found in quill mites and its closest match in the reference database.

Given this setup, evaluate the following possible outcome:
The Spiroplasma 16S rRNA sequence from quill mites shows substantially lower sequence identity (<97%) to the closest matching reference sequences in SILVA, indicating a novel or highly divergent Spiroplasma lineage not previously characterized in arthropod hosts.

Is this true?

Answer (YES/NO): YES